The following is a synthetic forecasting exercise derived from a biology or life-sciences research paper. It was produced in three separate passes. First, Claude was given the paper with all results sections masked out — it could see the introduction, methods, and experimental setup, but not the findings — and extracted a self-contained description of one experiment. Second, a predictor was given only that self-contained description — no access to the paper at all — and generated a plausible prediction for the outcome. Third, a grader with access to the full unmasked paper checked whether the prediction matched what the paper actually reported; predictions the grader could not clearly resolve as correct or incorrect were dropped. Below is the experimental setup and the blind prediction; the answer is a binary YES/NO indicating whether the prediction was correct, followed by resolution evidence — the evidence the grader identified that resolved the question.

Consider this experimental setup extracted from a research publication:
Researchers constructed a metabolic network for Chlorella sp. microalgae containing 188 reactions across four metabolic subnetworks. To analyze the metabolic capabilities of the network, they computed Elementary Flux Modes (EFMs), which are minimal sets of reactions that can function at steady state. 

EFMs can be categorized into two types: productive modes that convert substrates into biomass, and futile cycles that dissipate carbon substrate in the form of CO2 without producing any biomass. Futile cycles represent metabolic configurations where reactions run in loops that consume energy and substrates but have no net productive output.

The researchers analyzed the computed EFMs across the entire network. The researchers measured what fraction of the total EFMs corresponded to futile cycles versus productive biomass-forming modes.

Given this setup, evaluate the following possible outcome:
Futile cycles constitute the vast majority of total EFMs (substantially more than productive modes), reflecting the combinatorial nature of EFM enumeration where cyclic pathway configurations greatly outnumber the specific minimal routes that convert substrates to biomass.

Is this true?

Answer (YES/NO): NO